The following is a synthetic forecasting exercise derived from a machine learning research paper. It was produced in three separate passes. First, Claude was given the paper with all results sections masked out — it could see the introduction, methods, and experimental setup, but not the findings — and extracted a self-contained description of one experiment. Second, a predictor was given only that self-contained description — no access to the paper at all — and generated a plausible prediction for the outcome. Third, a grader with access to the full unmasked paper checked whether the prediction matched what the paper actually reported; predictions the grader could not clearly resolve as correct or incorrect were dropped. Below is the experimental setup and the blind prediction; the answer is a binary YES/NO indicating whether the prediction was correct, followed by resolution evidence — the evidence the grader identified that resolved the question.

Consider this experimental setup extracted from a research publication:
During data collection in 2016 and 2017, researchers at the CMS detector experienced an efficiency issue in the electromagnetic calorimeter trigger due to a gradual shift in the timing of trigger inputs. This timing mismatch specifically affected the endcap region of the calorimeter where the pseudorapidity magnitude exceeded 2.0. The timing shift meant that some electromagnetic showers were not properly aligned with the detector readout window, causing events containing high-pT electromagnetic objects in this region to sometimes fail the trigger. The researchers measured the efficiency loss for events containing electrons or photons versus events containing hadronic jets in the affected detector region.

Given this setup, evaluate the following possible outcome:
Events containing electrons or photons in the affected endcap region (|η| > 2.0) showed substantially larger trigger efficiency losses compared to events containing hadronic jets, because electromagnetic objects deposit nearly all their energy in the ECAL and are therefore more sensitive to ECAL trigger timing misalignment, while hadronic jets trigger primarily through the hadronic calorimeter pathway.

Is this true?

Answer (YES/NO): NO